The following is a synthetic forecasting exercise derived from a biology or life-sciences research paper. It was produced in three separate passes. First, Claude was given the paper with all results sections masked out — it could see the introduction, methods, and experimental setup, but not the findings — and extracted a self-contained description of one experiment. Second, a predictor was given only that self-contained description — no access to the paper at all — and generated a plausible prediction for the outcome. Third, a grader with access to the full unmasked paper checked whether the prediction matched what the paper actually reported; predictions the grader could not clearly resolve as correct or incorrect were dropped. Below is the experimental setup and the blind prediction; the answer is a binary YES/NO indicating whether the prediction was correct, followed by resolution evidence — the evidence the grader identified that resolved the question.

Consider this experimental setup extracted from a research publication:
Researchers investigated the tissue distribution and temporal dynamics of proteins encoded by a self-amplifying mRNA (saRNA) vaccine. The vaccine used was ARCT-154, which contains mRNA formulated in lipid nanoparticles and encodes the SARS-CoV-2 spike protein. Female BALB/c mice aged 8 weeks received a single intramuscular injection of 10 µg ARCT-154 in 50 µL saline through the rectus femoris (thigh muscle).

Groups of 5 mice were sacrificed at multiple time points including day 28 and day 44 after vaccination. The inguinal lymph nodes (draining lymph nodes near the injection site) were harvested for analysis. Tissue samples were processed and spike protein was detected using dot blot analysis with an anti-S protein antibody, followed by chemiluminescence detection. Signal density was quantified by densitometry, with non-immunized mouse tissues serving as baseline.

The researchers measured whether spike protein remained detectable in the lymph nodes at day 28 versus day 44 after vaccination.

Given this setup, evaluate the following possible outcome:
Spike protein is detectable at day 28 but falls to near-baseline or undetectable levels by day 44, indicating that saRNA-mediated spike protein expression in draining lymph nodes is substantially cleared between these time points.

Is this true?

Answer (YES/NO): YES